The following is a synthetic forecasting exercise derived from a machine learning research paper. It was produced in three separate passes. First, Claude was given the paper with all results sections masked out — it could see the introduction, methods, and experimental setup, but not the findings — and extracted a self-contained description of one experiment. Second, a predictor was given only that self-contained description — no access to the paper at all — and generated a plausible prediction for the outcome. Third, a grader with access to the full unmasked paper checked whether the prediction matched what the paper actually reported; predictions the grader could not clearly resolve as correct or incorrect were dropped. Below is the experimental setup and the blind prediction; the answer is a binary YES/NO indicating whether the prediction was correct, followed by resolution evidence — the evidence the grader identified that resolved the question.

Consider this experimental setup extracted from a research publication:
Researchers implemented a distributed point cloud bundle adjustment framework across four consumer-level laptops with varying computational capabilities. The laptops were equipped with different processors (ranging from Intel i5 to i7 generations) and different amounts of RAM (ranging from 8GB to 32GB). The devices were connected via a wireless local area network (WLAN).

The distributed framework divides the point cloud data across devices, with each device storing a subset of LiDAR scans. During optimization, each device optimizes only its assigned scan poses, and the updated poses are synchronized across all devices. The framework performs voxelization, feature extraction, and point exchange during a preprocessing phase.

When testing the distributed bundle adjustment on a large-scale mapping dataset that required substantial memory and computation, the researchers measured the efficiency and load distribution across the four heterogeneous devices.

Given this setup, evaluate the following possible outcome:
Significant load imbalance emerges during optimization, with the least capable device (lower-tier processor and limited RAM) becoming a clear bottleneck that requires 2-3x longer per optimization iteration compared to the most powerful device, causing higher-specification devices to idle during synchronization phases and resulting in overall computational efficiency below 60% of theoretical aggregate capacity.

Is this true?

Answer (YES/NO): NO